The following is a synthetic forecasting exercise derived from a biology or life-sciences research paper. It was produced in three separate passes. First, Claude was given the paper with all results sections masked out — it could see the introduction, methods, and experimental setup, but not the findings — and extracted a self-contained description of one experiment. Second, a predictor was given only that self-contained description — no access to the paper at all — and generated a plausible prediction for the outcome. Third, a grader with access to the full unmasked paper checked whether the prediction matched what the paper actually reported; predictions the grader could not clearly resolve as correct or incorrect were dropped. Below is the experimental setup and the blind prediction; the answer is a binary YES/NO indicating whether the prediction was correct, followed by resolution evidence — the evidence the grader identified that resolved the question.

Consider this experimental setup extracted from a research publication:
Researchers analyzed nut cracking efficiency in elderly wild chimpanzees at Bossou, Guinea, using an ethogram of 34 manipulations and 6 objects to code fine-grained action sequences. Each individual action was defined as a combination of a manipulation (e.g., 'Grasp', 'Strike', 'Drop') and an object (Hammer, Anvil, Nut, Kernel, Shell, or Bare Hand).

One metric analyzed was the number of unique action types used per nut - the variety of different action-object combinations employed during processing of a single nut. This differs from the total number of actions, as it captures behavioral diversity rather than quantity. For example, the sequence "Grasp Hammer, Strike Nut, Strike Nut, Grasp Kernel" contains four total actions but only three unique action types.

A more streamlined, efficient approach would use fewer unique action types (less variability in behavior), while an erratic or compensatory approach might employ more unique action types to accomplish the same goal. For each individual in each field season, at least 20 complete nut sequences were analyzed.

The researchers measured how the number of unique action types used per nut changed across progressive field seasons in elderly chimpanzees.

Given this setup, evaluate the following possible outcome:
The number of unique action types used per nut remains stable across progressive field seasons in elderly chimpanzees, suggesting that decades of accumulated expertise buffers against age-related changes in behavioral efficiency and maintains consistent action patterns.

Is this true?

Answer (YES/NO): YES